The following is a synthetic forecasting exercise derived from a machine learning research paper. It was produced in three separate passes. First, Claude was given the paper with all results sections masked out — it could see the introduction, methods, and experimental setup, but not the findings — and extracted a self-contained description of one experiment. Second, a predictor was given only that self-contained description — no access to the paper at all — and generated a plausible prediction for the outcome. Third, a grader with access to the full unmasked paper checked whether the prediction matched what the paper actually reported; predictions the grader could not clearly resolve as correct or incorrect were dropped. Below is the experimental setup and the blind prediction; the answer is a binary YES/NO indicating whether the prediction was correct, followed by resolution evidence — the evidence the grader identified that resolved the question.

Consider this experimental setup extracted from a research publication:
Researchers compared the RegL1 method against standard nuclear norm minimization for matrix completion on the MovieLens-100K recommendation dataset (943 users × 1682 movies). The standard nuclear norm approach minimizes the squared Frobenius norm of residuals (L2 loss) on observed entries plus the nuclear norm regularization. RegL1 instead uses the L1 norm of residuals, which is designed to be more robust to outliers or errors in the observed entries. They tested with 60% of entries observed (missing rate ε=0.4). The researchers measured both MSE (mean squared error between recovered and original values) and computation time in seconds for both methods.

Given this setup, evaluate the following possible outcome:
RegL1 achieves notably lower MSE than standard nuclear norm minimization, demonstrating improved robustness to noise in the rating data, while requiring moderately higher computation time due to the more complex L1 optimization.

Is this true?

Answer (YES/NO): NO